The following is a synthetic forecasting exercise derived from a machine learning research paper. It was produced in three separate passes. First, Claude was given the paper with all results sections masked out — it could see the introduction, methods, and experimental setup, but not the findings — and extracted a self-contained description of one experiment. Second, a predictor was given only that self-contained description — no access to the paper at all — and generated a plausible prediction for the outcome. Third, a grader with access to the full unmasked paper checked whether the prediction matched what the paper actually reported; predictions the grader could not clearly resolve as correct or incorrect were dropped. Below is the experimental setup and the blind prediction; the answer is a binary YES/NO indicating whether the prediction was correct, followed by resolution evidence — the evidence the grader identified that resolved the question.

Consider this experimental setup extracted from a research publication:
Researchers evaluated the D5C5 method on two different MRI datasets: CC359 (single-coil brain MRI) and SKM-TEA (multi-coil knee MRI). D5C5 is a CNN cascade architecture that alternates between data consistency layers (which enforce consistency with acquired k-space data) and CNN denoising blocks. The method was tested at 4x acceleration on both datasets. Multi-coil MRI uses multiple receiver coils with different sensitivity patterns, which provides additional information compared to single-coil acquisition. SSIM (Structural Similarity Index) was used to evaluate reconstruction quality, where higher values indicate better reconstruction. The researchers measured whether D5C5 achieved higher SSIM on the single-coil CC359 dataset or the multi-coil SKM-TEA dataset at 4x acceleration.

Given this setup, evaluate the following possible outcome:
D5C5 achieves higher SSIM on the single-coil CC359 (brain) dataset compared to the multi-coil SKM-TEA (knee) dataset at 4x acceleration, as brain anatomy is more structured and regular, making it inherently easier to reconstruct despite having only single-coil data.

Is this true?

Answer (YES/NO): YES